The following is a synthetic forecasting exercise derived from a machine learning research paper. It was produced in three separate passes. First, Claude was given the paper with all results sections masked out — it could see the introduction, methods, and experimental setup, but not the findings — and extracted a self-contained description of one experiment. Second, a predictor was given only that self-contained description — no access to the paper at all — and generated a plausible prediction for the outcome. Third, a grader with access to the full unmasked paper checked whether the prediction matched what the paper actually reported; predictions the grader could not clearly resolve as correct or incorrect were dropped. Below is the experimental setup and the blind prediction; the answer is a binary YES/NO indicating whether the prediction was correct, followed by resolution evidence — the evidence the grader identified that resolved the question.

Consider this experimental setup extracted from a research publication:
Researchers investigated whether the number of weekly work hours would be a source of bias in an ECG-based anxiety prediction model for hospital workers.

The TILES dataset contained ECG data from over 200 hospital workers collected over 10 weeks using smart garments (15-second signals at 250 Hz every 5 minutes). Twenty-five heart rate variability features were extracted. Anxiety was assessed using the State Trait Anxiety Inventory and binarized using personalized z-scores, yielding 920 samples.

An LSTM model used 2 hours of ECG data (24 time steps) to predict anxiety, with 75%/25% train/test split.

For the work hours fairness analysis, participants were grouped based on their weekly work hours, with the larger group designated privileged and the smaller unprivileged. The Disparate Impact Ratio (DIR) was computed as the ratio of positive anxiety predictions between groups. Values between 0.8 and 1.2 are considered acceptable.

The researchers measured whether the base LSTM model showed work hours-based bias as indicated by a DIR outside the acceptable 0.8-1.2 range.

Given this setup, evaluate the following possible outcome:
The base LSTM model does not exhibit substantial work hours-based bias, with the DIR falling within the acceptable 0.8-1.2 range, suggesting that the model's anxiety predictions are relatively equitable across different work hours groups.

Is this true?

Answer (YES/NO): YES